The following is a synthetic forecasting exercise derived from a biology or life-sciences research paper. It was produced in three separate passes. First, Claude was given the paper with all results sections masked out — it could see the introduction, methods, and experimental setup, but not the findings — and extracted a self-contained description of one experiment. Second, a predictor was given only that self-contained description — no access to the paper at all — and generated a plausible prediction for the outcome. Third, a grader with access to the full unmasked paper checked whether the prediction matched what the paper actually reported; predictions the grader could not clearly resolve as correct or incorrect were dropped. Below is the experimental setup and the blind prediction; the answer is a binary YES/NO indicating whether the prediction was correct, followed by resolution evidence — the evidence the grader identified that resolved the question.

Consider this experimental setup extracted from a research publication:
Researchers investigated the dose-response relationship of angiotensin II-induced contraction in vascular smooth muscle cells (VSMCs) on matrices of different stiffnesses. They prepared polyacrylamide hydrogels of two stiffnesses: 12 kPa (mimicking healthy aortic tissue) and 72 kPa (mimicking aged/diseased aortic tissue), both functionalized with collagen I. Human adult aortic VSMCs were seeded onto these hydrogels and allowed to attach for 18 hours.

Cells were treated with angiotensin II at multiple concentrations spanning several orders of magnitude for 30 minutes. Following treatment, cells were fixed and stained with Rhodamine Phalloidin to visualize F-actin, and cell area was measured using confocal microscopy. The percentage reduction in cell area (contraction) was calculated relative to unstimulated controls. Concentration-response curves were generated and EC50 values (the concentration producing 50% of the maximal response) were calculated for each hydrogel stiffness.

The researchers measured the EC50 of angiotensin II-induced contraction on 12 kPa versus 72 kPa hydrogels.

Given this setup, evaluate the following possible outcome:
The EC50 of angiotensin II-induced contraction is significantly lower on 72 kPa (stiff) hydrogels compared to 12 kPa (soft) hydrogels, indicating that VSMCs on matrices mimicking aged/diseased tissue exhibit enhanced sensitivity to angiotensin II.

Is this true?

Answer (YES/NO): NO